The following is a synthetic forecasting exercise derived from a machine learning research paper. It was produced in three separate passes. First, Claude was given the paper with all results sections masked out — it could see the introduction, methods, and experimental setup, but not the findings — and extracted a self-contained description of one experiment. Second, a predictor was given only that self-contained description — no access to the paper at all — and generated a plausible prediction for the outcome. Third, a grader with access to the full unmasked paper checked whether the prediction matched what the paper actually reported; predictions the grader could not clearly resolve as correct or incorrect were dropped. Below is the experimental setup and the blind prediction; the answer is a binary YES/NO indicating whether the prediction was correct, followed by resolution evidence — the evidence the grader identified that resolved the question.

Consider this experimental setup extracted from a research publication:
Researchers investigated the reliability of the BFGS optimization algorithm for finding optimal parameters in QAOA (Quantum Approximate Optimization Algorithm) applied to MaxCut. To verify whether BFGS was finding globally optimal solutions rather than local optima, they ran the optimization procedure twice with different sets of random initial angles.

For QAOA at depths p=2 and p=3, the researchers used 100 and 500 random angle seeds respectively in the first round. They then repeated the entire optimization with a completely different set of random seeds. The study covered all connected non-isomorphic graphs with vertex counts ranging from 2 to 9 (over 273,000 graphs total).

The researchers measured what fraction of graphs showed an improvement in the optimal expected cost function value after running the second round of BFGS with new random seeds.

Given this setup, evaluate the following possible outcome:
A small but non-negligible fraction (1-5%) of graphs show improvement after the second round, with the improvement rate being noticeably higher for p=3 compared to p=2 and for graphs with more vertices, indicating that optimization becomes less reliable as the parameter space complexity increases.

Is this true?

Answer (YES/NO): NO